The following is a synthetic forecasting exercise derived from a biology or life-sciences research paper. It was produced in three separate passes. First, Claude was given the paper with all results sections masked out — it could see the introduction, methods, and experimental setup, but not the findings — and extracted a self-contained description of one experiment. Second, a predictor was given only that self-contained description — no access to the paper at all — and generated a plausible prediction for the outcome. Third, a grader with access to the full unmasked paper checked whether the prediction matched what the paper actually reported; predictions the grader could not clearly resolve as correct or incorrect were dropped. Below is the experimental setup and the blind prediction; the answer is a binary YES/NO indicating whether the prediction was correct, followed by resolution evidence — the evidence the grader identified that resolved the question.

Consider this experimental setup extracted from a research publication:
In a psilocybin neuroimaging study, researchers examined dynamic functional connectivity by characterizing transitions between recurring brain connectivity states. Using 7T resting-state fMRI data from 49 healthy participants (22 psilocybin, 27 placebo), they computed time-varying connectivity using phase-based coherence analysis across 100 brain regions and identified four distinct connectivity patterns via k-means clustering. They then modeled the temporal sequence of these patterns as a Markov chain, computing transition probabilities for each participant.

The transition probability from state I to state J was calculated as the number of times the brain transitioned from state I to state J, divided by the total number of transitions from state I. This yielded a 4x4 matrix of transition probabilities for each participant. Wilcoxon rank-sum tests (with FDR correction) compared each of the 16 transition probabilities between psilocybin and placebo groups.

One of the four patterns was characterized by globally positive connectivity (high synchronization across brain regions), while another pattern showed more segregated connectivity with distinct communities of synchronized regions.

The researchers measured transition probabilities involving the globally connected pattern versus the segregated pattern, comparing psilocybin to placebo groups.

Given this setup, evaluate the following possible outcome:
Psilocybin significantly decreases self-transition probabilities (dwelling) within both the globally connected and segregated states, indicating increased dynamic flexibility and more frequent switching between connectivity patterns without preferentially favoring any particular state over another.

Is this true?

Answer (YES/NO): NO